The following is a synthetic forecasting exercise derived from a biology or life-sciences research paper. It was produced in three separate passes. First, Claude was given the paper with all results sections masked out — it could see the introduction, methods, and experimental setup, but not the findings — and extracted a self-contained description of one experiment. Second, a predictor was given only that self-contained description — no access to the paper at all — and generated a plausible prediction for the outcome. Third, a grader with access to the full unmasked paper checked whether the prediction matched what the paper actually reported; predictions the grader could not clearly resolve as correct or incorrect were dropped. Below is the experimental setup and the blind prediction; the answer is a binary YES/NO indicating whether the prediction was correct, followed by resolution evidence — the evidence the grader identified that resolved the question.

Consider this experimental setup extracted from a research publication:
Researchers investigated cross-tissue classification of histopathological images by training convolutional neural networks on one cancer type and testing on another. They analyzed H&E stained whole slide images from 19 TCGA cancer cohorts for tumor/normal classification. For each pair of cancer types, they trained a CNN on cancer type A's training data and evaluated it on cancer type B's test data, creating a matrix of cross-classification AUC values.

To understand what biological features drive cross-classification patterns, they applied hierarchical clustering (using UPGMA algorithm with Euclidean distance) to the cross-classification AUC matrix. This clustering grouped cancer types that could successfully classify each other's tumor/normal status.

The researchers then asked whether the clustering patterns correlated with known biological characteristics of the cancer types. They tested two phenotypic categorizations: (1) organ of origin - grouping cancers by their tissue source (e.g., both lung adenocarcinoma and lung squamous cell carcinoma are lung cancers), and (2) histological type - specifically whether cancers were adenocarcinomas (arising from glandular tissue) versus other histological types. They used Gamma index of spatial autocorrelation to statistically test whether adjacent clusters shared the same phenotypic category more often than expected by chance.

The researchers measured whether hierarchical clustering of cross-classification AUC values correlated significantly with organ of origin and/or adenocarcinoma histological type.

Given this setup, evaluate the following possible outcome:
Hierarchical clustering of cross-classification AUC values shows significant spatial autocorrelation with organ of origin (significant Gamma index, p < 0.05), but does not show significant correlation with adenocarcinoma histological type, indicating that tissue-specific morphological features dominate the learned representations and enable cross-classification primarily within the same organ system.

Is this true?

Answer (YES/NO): NO